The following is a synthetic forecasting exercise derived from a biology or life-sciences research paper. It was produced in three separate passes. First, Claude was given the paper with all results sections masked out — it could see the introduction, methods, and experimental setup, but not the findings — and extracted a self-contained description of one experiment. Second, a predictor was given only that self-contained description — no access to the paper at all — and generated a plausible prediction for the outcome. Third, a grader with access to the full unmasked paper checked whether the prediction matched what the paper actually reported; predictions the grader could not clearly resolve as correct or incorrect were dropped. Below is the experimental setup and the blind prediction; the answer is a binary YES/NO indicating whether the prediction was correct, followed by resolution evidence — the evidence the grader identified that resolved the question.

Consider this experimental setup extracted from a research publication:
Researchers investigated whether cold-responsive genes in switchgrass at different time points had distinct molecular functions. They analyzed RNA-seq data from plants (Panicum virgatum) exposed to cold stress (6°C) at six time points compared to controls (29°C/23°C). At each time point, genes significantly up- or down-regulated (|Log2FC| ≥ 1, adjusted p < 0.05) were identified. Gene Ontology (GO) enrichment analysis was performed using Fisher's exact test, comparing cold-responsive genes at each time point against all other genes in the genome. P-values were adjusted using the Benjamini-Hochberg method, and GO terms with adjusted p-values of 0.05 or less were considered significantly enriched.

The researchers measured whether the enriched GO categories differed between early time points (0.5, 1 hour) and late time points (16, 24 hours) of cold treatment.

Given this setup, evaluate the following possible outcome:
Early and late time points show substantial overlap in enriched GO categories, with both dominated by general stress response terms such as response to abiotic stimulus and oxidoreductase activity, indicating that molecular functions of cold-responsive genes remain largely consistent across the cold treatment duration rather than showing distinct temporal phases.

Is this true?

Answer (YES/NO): NO